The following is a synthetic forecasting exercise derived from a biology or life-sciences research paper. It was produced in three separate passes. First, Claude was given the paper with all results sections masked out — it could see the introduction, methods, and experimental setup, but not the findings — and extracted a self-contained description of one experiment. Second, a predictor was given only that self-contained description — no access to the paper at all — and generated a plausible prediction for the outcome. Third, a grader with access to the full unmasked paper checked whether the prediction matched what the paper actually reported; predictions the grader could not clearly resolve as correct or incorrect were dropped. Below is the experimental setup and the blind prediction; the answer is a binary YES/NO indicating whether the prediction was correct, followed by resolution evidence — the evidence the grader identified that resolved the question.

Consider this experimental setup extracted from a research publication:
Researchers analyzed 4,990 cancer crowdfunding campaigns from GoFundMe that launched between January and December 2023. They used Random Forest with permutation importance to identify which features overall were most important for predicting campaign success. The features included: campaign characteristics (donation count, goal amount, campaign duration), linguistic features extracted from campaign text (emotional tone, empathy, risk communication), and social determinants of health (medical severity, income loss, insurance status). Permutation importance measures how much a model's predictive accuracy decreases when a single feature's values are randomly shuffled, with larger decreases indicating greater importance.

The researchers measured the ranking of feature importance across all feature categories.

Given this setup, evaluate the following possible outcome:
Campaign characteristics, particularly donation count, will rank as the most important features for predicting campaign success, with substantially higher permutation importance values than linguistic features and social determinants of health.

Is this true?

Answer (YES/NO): YES